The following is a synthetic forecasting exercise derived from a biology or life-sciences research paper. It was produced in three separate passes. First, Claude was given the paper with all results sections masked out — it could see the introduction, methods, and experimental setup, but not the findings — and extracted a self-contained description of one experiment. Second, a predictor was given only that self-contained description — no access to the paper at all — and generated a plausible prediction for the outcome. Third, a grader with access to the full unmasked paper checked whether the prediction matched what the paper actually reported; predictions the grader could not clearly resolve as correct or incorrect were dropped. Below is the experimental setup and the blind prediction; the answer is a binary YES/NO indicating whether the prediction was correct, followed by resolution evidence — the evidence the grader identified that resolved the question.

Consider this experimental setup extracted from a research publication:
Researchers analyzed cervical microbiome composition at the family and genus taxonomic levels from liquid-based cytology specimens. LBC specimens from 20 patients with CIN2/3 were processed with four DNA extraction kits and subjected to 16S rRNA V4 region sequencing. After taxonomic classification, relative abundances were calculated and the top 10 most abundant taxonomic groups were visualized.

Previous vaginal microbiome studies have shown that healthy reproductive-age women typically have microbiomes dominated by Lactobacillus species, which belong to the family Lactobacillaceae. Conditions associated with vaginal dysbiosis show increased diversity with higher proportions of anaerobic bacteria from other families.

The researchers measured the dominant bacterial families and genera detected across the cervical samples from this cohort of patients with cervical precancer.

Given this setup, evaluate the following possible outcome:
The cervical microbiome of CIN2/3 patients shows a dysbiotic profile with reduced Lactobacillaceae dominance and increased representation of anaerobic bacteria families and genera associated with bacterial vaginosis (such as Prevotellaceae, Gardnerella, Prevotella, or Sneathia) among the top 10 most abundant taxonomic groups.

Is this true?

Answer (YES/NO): NO